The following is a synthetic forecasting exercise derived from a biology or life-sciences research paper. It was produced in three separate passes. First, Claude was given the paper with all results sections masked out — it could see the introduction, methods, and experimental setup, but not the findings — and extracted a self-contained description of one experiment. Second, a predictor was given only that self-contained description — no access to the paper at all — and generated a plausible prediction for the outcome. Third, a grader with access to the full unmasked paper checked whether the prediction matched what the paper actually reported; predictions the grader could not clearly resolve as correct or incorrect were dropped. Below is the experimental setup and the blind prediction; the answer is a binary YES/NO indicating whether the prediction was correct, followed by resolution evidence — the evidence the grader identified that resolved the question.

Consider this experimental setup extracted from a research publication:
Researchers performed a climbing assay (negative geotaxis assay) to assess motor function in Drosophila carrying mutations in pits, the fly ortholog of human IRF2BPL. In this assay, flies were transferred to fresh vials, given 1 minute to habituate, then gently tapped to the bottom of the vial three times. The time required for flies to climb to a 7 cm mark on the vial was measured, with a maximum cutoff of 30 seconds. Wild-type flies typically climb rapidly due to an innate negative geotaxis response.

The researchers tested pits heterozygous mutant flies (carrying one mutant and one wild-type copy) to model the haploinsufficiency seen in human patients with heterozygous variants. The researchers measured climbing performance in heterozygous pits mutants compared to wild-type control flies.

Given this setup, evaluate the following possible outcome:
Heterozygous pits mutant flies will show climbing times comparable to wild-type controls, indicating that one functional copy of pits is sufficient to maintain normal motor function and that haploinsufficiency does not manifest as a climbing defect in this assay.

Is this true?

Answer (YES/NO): NO